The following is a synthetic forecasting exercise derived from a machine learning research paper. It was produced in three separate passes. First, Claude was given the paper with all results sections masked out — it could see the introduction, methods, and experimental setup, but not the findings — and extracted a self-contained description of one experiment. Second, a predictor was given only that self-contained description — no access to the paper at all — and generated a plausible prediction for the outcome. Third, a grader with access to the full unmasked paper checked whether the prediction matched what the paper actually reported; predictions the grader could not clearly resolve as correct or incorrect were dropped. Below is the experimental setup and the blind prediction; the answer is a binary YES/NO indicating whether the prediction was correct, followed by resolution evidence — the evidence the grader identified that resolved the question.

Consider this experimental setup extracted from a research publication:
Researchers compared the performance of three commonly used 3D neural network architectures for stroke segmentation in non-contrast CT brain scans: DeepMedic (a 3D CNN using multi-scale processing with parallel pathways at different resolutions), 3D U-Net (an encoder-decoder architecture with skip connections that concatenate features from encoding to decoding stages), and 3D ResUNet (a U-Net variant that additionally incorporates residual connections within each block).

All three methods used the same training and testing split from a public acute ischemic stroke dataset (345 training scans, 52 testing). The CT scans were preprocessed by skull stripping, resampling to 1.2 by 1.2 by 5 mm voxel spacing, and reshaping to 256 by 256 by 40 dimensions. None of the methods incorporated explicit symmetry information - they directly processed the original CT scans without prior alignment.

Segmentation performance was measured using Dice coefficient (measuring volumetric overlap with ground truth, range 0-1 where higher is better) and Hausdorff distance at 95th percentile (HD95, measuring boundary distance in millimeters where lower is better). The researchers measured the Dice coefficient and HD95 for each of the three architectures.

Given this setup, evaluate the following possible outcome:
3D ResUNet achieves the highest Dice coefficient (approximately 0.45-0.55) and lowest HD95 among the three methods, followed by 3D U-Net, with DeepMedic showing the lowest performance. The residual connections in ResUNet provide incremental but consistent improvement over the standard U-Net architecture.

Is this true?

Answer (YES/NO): NO